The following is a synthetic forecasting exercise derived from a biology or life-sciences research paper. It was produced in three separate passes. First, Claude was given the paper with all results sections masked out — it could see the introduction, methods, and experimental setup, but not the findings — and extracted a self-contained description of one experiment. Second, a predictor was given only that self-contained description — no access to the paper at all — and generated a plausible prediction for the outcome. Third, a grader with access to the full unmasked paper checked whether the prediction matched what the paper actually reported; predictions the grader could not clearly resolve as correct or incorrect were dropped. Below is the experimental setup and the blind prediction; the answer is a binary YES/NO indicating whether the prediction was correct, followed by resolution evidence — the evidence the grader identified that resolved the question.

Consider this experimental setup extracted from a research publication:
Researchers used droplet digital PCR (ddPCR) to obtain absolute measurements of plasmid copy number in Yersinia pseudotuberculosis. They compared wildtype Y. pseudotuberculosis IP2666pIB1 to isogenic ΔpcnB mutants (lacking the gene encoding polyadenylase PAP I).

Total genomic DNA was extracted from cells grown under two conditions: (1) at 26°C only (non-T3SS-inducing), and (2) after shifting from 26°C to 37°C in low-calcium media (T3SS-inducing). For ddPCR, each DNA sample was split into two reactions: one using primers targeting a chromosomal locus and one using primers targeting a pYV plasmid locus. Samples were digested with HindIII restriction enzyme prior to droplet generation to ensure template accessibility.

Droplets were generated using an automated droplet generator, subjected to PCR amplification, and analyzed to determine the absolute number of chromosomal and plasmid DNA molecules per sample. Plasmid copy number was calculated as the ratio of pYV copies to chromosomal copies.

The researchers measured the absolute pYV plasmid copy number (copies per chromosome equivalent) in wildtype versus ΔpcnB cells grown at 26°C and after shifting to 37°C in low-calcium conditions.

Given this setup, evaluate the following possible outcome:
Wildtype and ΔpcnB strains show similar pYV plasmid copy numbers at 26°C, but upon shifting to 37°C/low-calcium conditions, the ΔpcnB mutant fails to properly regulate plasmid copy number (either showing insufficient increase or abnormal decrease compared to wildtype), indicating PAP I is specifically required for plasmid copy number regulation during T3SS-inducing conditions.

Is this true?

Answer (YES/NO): NO